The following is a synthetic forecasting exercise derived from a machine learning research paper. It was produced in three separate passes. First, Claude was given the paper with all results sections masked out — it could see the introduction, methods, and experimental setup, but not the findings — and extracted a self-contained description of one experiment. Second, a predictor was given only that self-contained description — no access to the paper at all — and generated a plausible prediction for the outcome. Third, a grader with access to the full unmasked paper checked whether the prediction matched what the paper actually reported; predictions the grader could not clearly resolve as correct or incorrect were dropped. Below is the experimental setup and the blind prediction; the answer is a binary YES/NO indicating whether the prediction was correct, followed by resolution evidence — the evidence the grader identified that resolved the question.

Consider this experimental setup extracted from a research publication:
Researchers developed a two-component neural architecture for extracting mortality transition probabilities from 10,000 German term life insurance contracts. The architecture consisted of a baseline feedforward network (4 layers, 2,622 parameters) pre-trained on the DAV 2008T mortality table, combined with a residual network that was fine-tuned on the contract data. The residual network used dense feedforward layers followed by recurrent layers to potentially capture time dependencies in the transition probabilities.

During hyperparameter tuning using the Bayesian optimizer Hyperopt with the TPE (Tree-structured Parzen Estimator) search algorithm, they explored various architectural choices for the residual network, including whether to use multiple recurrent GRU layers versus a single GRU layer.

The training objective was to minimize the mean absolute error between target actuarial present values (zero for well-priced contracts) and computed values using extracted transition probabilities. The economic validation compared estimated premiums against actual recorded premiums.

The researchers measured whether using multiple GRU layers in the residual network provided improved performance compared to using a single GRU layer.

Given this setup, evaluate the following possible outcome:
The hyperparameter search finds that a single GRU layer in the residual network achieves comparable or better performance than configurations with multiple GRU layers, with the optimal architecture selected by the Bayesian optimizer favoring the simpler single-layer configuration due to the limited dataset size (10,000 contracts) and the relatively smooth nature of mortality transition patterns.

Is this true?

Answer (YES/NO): YES